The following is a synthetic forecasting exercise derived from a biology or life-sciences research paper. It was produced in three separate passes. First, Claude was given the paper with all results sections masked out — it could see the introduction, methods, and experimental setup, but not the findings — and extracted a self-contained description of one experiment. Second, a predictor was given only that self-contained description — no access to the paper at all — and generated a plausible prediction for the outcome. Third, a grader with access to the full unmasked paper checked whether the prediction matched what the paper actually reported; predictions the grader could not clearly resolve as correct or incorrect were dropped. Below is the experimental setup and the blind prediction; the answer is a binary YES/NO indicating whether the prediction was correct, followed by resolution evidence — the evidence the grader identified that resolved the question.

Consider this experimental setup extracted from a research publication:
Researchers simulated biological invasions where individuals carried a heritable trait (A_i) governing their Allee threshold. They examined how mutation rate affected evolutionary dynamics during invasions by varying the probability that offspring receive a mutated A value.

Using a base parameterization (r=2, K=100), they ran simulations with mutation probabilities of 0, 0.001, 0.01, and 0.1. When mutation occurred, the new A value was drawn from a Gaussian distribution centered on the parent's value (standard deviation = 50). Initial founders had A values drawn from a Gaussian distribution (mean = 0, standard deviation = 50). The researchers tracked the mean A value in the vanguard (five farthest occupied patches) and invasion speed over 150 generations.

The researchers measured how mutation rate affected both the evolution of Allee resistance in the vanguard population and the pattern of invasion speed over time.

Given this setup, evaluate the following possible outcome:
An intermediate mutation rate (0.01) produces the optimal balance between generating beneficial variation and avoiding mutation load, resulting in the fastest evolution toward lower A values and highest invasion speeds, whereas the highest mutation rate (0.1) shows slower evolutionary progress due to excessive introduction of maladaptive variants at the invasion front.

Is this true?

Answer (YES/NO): NO